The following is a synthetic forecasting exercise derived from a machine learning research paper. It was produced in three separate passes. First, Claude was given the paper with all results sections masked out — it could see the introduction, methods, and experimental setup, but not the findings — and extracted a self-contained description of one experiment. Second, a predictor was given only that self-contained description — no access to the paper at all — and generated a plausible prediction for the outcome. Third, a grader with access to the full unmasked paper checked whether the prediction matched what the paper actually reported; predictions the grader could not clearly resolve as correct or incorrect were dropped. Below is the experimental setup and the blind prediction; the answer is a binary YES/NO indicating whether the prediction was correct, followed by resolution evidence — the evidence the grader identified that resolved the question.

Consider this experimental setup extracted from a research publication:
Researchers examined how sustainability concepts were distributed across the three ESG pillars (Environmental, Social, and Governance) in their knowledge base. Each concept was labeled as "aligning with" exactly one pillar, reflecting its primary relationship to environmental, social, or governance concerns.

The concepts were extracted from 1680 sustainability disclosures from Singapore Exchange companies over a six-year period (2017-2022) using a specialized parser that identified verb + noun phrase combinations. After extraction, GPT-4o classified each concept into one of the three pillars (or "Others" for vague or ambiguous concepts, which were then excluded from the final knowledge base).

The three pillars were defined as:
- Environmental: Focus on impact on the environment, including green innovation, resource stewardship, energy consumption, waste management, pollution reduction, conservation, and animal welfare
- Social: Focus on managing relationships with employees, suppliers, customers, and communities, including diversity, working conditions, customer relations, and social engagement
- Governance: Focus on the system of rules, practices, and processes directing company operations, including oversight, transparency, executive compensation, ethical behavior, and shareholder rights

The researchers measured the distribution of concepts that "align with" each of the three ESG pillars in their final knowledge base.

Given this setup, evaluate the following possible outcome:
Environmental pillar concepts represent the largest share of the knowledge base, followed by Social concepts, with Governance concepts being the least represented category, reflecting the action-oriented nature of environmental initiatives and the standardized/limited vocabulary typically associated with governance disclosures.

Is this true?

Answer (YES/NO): NO